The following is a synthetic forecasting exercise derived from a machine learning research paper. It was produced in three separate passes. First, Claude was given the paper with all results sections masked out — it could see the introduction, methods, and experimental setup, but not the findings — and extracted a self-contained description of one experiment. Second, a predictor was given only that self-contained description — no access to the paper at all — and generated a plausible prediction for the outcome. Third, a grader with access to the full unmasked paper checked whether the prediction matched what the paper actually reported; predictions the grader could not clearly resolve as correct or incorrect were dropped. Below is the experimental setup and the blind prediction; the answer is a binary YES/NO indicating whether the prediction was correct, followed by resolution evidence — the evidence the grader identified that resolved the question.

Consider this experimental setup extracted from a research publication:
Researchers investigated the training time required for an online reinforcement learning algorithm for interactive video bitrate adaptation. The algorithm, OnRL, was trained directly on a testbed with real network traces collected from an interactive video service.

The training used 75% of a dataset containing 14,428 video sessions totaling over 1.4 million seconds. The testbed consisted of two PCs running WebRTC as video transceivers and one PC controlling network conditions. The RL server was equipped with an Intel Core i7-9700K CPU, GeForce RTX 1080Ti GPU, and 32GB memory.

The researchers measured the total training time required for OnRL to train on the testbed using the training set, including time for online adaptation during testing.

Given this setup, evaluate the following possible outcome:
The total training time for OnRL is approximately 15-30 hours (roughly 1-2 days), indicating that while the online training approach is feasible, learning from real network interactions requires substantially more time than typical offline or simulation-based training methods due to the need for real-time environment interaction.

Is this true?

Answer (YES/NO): NO